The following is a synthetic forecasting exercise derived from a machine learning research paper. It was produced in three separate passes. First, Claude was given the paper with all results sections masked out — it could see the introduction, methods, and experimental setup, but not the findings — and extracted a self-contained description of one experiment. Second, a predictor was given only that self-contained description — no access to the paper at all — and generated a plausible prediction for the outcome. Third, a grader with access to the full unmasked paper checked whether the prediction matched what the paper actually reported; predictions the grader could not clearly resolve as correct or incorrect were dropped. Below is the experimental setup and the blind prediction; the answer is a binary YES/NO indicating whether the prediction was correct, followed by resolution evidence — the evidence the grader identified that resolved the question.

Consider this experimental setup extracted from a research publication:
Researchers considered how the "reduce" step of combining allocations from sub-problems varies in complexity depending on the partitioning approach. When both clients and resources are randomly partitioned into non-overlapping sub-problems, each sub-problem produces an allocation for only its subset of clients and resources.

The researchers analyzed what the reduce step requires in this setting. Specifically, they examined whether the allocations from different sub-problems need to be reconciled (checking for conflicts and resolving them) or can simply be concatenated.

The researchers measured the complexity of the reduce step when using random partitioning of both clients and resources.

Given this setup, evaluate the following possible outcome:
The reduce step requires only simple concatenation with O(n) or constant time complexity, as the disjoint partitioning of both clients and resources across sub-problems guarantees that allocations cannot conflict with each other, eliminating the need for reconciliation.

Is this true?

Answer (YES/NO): YES